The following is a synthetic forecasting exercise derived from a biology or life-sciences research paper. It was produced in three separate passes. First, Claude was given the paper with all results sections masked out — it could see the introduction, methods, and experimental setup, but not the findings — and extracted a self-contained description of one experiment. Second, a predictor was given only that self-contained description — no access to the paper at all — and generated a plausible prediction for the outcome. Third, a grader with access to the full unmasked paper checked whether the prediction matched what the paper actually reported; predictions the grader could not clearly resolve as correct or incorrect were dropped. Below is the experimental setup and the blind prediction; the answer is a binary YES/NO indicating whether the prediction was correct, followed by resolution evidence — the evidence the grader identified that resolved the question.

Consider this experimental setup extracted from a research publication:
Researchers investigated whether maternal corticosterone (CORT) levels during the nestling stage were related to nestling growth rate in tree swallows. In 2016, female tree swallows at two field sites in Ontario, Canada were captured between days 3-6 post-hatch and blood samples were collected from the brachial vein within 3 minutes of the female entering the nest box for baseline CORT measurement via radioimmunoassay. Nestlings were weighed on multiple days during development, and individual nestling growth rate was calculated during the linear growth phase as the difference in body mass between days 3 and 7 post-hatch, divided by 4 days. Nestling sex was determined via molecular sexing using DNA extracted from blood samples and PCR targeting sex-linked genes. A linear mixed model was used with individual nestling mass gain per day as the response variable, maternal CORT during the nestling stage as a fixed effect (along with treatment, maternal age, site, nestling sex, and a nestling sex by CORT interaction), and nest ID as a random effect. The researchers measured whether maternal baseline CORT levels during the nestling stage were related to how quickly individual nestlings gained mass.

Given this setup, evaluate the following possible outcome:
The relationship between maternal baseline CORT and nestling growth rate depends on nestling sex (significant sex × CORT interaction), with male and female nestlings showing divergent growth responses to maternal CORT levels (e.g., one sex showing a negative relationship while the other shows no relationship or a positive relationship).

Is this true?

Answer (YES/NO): NO